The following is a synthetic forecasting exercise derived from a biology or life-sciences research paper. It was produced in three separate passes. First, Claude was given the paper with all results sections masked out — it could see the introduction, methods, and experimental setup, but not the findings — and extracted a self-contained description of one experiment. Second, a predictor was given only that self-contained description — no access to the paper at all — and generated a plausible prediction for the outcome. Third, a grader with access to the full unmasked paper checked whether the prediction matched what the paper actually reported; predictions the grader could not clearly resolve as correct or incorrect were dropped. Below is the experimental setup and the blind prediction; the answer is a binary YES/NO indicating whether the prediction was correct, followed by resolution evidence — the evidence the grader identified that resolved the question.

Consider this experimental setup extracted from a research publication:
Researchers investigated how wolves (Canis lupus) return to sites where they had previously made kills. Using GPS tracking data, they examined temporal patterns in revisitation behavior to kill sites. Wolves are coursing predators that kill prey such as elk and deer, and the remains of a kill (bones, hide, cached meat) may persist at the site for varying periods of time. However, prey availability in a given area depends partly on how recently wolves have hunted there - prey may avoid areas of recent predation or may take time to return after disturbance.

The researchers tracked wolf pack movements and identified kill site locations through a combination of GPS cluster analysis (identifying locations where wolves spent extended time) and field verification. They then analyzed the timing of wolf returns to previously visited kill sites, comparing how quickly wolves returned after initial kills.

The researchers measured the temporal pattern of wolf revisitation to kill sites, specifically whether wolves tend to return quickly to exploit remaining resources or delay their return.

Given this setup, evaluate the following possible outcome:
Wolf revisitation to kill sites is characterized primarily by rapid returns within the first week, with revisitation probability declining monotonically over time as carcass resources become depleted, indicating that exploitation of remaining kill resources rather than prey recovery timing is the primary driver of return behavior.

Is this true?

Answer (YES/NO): NO